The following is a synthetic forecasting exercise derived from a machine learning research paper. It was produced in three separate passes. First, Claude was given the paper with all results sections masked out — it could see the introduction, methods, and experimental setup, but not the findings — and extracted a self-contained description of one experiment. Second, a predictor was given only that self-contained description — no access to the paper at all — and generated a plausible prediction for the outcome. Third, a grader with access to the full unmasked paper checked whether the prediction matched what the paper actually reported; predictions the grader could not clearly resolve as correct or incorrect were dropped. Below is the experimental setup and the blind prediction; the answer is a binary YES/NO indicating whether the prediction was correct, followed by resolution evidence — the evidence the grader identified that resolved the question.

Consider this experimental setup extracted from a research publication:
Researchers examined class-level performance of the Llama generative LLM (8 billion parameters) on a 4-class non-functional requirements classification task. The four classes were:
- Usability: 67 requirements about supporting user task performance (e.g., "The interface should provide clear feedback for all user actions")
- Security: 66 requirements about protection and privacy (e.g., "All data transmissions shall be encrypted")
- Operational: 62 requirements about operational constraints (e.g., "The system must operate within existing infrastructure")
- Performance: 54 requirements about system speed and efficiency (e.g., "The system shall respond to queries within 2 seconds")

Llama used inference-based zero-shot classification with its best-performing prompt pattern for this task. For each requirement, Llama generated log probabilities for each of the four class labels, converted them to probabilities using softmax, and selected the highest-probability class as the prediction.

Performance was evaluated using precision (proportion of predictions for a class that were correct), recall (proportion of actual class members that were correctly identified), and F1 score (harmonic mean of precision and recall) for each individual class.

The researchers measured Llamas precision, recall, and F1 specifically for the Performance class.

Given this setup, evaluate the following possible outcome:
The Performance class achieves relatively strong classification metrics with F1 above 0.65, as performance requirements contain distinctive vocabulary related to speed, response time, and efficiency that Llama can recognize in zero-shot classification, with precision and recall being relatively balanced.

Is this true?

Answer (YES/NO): NO